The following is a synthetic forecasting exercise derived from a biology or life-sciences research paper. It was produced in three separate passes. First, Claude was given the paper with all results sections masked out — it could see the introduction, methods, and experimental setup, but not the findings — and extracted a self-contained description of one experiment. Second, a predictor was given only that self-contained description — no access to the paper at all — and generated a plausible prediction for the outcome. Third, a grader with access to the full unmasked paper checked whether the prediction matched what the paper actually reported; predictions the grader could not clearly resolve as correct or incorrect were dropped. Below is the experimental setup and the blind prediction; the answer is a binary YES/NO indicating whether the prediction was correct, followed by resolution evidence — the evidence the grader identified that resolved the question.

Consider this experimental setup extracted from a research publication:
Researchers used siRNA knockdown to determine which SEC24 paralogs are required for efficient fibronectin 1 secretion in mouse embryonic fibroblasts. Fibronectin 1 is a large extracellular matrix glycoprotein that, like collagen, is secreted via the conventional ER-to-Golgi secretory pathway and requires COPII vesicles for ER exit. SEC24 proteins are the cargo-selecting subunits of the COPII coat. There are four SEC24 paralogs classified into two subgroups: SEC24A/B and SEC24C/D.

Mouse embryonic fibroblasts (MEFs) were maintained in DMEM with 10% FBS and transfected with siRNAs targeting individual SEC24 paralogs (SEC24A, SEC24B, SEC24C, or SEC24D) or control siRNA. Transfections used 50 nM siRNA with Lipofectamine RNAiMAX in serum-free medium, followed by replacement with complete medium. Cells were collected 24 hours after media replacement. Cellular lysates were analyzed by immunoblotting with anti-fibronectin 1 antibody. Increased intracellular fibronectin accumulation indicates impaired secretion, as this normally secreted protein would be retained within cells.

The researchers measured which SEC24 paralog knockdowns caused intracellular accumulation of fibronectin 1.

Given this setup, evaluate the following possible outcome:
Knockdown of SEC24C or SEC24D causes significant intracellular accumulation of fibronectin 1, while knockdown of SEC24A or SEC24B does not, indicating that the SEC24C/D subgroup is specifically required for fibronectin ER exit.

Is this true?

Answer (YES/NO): NO